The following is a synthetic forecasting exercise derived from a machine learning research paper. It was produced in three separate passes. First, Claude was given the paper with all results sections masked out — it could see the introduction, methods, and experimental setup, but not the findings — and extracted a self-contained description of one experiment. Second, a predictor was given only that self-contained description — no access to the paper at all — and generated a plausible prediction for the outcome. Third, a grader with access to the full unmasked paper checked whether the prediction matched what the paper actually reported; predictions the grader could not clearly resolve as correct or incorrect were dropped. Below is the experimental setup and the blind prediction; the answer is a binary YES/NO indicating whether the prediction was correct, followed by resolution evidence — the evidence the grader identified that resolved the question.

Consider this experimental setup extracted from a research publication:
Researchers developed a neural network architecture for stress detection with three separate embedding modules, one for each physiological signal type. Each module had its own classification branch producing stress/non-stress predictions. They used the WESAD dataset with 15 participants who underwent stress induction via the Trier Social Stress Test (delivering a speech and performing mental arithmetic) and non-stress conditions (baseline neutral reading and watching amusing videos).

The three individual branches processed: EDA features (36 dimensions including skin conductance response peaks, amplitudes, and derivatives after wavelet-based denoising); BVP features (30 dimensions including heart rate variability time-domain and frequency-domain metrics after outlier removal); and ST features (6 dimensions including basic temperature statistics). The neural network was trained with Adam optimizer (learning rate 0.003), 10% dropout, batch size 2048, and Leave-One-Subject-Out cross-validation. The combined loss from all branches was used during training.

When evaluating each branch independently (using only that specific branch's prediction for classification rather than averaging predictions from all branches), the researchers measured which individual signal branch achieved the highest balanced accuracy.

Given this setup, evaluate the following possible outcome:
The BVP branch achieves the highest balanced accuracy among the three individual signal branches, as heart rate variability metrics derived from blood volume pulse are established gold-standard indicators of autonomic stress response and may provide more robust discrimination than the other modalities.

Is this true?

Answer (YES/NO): YES